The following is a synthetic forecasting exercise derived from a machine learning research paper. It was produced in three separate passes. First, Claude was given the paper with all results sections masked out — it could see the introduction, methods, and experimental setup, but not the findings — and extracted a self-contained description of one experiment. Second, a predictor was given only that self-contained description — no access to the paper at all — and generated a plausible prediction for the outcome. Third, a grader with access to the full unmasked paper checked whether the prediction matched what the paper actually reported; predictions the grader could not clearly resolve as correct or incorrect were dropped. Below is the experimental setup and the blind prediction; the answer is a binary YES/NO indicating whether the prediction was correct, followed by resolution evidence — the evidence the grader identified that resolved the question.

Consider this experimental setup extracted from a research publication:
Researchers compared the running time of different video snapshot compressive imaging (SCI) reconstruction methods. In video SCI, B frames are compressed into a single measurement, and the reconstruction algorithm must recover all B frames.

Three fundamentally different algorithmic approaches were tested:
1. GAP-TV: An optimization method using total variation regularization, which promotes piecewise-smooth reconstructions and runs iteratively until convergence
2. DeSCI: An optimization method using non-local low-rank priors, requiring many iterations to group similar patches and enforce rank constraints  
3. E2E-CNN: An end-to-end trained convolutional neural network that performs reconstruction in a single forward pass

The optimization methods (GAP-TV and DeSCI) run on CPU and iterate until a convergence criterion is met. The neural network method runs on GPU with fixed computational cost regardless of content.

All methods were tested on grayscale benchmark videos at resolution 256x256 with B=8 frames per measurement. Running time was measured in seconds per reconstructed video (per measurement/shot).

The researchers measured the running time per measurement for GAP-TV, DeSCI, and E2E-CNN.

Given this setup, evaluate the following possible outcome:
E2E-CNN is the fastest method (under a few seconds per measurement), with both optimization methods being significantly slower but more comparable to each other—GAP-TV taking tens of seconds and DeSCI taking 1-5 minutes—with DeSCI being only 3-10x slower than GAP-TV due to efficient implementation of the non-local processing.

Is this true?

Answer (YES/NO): NO